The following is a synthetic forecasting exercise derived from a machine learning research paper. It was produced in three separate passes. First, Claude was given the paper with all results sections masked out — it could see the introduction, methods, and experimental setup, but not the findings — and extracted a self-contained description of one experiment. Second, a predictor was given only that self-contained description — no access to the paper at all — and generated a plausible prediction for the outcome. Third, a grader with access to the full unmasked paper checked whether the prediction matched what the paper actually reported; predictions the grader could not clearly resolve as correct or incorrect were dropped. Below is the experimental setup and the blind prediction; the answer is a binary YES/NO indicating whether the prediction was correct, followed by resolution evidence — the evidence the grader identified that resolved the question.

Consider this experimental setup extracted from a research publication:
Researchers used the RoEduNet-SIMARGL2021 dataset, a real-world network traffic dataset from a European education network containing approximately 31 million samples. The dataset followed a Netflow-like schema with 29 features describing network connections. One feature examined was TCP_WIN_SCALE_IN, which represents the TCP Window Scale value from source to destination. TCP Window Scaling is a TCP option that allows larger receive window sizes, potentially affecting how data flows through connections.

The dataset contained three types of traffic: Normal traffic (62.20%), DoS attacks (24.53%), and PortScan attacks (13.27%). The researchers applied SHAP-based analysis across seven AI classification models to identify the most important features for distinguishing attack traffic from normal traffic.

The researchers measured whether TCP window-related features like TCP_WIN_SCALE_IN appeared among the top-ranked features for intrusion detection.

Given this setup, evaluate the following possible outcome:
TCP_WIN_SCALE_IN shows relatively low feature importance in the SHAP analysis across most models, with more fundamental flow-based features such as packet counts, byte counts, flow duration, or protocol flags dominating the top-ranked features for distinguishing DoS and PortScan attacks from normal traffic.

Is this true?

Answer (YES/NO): NO